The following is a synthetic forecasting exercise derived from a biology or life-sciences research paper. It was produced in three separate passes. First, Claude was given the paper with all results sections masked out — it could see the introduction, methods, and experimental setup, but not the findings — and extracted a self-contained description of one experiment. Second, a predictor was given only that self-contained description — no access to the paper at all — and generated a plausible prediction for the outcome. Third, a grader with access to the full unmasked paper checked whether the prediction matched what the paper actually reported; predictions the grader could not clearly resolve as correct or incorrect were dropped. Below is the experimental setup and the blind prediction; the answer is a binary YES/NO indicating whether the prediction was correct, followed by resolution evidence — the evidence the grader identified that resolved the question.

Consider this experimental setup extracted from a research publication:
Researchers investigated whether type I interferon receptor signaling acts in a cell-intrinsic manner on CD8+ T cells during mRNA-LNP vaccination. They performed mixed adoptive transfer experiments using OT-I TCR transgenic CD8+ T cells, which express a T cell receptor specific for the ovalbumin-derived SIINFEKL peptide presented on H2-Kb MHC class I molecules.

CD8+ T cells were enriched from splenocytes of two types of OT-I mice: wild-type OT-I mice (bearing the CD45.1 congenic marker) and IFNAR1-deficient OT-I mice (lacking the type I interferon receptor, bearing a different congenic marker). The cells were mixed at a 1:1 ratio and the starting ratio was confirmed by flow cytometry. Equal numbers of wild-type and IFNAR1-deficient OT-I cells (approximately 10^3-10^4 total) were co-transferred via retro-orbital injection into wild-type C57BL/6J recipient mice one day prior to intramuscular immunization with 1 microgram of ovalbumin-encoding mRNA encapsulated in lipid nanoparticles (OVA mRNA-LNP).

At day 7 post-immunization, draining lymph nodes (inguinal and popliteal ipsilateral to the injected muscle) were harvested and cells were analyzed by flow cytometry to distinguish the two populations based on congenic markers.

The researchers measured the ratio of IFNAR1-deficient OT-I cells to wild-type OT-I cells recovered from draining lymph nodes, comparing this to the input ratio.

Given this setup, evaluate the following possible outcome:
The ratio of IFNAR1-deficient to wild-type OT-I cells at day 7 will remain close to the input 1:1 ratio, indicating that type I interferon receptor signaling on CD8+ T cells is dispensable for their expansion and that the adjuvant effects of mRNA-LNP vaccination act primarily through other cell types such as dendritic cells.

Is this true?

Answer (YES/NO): YES